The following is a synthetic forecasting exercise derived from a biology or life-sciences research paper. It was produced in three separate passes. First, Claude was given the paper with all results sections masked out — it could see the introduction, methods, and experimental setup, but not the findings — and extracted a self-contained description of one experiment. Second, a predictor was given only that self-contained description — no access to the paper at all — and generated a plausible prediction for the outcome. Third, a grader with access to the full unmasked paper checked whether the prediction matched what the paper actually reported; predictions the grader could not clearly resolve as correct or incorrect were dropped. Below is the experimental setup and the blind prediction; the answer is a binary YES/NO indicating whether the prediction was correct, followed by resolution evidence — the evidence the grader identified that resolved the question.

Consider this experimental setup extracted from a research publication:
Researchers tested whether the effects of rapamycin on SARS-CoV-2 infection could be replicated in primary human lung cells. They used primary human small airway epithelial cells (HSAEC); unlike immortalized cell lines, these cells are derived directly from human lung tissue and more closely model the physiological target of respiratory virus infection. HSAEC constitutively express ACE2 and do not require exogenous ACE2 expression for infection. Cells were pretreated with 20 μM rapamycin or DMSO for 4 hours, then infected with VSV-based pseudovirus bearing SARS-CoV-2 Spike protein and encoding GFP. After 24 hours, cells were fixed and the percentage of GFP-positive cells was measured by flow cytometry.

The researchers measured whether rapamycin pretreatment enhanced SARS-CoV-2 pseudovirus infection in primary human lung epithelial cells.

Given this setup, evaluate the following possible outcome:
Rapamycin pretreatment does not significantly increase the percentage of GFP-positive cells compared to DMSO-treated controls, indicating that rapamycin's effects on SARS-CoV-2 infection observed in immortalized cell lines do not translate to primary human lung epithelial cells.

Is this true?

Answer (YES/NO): NO